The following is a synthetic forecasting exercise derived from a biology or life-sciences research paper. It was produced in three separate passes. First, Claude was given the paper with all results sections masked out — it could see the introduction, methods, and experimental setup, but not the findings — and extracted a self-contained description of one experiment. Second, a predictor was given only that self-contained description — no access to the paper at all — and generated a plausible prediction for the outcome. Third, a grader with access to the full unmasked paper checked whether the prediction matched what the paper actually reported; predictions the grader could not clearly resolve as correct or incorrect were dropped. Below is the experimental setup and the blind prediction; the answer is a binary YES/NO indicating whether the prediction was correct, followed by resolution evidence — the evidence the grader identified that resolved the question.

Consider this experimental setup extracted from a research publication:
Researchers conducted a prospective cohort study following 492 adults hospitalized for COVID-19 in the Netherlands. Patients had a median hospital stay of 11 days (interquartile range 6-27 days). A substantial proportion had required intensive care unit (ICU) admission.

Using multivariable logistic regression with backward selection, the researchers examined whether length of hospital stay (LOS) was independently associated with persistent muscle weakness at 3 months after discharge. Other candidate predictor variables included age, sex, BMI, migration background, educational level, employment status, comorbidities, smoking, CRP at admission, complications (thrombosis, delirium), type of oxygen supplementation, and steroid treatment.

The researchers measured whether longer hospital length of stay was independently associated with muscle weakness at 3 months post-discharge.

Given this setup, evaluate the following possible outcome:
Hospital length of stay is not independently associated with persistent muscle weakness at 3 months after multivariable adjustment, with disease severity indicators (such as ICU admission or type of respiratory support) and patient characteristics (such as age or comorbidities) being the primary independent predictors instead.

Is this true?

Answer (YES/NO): NO